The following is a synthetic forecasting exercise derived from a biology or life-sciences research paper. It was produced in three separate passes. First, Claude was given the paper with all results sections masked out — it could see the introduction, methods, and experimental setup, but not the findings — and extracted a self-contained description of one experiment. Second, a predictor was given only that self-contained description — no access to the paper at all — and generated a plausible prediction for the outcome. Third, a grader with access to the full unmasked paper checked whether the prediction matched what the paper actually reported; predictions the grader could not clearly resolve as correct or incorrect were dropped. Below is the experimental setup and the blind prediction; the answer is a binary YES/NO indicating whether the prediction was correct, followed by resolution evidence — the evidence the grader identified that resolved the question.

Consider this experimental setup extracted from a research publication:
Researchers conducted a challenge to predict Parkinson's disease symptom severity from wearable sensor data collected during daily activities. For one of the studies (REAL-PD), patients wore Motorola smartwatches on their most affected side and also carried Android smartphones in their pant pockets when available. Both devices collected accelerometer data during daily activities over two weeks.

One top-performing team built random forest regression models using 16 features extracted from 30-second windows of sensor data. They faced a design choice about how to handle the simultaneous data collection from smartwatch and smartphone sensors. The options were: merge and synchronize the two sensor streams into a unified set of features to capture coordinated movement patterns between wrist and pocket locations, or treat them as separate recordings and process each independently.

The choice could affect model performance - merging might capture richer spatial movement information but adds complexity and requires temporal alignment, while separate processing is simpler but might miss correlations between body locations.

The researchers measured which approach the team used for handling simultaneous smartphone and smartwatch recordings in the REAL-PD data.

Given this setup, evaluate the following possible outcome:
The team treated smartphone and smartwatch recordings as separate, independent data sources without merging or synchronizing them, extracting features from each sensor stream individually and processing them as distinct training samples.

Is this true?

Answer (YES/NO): YES